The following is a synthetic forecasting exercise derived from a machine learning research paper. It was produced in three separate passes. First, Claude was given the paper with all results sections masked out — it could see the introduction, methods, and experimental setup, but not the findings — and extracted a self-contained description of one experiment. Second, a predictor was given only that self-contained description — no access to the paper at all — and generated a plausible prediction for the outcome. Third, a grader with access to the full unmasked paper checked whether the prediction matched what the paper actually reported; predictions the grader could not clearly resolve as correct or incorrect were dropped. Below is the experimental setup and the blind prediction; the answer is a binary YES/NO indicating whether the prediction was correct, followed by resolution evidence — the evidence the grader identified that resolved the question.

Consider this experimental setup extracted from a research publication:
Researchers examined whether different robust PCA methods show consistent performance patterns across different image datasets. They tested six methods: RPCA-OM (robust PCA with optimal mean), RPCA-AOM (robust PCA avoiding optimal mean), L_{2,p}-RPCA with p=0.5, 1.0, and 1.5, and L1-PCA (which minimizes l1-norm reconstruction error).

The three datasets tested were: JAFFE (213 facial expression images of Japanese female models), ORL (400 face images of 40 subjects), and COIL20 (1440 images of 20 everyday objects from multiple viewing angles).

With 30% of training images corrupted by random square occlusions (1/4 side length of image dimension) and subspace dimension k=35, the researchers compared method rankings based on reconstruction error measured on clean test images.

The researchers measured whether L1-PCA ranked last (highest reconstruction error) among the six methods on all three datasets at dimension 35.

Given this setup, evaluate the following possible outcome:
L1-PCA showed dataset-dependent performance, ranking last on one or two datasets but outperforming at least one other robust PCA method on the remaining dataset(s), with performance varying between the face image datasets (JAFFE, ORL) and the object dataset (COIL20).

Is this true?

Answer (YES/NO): NO